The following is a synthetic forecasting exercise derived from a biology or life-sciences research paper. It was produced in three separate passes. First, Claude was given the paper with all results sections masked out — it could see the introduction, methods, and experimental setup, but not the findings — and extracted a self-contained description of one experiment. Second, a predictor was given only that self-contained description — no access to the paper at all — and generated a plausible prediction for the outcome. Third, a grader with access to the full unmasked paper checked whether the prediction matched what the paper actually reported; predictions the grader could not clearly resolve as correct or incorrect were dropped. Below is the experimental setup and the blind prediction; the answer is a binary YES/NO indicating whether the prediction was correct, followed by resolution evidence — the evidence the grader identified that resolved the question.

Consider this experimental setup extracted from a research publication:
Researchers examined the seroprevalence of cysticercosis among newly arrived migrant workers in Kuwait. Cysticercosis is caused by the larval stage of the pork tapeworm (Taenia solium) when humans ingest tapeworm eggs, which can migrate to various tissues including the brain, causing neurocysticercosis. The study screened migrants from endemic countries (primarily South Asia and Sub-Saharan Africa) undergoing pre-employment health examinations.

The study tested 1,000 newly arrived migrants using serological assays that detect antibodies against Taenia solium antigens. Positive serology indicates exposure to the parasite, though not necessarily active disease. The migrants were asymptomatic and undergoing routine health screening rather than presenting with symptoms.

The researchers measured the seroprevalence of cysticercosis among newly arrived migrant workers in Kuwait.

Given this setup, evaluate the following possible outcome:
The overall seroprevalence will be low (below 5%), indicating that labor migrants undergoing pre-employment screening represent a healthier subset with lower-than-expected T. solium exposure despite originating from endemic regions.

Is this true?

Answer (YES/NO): YES